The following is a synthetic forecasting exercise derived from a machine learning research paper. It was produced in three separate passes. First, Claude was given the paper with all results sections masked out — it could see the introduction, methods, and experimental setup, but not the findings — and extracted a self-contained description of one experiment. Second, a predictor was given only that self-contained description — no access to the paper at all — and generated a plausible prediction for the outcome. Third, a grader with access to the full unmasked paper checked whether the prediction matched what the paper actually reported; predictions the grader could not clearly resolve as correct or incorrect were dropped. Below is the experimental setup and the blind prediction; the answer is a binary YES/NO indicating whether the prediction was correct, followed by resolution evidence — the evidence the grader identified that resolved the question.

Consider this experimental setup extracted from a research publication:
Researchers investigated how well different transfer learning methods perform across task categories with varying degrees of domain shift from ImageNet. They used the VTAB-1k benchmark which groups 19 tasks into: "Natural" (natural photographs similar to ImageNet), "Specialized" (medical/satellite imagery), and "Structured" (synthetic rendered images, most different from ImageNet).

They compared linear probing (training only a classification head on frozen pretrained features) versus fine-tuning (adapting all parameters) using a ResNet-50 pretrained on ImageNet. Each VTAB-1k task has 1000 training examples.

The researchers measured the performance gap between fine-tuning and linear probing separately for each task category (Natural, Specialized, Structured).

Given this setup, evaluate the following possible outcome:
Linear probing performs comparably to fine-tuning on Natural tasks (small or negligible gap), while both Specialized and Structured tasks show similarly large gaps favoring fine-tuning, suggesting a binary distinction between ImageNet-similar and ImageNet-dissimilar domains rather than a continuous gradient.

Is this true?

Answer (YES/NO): NO